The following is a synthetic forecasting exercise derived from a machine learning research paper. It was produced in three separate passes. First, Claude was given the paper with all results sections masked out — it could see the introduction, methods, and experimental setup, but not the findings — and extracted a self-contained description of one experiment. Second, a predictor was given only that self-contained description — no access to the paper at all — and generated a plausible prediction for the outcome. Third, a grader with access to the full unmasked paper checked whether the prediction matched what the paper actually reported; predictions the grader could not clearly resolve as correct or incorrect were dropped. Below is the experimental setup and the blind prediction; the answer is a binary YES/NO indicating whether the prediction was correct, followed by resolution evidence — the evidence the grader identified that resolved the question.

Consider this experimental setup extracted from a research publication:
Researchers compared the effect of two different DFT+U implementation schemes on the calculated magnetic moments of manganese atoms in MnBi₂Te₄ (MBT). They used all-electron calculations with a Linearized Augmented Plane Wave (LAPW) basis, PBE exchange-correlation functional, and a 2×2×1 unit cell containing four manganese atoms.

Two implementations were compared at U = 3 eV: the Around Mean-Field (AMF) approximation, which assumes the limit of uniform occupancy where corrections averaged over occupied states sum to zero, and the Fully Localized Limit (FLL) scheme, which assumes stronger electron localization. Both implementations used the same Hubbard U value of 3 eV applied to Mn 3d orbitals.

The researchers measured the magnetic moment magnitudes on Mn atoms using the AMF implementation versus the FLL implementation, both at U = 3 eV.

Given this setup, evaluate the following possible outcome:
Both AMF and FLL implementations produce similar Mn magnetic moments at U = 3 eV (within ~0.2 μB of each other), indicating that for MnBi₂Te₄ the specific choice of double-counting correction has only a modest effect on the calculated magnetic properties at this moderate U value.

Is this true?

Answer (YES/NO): NO